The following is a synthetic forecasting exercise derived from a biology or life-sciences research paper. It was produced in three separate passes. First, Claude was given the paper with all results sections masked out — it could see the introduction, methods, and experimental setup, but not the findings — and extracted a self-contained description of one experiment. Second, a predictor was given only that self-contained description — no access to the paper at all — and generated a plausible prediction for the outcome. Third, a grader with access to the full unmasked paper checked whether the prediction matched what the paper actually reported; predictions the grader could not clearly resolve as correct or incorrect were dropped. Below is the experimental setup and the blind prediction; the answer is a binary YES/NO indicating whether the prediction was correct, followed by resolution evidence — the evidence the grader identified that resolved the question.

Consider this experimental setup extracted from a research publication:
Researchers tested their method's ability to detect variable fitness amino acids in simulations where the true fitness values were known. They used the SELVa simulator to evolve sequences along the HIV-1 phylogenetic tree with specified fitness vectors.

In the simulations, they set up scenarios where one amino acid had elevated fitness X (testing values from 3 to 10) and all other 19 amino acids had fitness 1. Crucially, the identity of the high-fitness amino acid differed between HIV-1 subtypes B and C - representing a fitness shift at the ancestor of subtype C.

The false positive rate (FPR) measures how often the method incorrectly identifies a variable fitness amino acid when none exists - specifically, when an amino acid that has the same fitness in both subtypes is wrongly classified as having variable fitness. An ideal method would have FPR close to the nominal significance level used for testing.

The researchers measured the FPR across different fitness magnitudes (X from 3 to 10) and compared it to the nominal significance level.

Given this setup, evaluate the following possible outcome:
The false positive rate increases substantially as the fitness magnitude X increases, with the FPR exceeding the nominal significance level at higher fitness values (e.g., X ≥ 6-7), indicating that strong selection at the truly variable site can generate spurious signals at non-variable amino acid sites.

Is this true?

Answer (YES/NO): NO